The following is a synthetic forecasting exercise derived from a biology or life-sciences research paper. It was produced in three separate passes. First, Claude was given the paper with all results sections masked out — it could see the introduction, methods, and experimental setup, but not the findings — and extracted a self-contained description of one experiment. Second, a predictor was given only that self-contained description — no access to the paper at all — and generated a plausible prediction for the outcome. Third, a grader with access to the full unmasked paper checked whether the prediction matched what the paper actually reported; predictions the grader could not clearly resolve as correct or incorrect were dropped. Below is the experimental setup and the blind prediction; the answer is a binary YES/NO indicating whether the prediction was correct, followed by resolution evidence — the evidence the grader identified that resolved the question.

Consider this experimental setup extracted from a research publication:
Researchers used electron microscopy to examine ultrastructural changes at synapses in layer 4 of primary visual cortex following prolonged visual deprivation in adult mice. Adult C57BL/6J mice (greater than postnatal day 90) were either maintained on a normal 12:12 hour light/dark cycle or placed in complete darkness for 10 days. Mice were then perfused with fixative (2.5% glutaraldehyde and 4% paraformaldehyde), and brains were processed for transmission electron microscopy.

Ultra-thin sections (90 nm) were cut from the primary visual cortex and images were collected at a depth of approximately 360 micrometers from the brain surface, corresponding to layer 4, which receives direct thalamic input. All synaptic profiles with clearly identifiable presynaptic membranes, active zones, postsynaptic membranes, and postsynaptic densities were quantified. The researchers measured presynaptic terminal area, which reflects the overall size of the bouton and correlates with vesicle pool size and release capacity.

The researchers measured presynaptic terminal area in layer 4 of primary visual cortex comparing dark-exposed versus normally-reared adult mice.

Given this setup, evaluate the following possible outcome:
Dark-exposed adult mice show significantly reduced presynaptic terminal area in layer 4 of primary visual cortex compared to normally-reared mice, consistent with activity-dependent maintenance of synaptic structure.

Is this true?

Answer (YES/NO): NO